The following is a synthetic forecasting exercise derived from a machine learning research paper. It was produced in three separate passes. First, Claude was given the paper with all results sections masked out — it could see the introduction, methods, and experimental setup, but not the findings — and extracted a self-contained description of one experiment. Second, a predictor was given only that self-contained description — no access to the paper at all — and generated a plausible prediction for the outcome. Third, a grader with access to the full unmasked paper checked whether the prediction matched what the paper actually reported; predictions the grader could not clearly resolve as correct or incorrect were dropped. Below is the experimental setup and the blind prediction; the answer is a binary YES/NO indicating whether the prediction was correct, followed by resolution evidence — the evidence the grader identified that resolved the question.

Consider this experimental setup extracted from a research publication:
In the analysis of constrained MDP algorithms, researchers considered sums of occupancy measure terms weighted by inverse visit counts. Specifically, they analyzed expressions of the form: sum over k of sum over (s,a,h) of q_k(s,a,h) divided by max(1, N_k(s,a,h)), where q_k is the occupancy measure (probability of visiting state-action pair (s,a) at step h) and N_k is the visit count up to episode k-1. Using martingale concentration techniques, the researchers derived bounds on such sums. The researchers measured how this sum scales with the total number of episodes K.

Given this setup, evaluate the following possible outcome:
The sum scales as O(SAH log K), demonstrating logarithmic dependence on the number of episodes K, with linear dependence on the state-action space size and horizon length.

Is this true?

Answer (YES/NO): YES